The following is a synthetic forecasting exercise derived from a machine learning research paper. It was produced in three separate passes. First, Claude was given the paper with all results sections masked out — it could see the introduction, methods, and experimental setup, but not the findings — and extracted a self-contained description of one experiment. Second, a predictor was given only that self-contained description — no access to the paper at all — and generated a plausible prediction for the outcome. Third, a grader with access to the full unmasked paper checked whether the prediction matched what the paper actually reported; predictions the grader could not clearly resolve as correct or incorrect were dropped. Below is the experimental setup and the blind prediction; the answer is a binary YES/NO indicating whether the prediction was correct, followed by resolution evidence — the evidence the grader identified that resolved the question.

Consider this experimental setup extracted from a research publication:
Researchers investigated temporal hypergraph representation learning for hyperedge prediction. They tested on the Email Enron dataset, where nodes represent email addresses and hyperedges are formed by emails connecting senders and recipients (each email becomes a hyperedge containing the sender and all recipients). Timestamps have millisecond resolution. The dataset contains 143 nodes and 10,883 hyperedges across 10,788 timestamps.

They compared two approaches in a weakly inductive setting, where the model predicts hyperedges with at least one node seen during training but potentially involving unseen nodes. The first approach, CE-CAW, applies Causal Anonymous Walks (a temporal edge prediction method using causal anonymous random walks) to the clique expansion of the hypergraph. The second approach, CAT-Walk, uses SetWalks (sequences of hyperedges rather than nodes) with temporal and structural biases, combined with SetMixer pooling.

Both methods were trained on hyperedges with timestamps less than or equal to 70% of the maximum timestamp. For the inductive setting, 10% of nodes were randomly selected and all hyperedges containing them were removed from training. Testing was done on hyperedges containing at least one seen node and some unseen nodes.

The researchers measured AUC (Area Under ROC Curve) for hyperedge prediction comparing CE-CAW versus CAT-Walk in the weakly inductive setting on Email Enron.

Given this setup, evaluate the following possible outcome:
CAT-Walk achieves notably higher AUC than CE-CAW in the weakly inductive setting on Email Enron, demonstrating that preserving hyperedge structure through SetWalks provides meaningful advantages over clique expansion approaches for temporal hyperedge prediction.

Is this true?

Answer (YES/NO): NO